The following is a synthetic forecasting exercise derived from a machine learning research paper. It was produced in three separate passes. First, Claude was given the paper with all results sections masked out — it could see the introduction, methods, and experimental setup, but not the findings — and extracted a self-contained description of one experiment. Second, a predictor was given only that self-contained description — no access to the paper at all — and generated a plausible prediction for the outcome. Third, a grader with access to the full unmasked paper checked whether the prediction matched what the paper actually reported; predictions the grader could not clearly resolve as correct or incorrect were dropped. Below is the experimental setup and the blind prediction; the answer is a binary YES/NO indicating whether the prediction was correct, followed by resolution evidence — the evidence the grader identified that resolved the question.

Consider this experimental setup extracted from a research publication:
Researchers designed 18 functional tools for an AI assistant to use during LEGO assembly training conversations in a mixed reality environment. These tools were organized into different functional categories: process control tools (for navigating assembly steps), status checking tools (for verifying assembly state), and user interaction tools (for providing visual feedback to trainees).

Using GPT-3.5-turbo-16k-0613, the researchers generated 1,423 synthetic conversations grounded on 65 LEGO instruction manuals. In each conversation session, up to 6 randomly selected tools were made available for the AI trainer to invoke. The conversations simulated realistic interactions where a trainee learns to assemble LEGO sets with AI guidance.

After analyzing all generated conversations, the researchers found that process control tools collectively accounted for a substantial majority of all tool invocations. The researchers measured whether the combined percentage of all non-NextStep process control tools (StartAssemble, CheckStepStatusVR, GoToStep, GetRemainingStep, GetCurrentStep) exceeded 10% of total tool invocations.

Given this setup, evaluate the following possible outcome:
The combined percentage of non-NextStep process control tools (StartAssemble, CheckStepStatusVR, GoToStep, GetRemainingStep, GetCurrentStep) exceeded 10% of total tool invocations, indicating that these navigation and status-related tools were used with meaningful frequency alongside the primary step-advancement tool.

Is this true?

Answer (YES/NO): YES